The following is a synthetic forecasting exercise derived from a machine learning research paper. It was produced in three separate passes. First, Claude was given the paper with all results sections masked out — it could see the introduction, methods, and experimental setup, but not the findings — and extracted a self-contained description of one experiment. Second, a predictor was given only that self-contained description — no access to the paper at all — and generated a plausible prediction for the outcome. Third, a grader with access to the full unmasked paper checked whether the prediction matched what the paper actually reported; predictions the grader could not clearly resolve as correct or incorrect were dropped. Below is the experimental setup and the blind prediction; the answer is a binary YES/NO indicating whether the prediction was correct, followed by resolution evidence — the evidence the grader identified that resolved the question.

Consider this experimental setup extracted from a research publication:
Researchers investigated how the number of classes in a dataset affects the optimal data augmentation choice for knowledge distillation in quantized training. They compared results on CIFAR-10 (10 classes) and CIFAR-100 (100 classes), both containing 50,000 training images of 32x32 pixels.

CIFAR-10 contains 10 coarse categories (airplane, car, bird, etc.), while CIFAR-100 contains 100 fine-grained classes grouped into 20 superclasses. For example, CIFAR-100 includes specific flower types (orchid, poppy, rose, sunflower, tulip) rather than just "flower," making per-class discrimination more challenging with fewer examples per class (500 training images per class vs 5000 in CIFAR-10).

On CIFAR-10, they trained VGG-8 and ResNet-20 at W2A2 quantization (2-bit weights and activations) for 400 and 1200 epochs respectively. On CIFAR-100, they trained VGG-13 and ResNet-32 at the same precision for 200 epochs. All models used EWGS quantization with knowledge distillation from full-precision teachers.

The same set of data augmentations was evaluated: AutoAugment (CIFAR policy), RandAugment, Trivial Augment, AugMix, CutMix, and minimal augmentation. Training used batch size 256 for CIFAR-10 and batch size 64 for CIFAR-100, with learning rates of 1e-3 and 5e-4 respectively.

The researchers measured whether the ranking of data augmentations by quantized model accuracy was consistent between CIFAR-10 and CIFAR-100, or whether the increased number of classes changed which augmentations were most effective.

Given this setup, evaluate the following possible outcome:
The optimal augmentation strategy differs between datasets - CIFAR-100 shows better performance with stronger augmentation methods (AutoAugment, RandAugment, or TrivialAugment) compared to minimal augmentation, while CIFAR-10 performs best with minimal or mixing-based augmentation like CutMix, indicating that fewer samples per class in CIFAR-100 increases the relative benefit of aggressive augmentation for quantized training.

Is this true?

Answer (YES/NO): NO